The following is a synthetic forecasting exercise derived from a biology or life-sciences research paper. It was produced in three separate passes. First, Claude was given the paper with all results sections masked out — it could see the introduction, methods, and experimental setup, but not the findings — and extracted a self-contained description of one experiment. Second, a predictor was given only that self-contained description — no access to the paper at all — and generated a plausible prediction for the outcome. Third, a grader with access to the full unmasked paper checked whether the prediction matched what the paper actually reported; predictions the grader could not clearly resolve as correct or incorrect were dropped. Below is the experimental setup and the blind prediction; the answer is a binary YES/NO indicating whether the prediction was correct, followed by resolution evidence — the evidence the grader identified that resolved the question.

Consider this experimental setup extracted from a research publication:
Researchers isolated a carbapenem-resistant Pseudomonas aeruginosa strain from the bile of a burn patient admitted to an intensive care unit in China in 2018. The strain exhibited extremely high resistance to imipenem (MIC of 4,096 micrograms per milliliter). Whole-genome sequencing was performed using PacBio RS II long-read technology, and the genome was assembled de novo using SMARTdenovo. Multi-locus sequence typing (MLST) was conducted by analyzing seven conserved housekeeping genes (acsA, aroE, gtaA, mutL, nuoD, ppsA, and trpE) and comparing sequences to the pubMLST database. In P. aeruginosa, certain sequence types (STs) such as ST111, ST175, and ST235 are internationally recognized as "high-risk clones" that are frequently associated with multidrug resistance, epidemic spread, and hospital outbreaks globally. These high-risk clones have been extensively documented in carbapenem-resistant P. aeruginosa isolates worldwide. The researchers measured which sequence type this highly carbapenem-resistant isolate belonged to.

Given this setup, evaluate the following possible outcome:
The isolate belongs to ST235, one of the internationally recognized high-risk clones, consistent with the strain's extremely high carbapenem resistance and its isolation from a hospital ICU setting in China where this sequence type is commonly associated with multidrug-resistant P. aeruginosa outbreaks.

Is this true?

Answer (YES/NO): NO